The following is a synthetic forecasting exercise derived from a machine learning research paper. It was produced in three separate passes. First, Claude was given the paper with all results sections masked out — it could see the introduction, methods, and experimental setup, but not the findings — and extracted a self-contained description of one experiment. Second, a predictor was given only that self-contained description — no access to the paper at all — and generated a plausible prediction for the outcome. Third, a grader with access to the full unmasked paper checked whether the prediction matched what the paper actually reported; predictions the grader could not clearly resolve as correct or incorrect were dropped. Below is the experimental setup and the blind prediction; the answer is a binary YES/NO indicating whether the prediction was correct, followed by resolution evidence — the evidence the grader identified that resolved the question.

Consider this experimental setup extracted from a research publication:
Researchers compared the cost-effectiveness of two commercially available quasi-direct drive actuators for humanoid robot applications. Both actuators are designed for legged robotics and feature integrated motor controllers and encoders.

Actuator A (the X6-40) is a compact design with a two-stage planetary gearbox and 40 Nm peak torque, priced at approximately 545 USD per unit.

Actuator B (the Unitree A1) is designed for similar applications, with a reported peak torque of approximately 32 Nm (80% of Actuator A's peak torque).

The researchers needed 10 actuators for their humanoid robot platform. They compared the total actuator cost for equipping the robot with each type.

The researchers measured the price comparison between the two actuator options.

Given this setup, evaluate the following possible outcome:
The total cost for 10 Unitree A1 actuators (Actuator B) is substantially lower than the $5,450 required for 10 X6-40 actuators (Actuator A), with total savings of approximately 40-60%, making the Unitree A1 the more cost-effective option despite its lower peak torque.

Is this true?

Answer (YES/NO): NO